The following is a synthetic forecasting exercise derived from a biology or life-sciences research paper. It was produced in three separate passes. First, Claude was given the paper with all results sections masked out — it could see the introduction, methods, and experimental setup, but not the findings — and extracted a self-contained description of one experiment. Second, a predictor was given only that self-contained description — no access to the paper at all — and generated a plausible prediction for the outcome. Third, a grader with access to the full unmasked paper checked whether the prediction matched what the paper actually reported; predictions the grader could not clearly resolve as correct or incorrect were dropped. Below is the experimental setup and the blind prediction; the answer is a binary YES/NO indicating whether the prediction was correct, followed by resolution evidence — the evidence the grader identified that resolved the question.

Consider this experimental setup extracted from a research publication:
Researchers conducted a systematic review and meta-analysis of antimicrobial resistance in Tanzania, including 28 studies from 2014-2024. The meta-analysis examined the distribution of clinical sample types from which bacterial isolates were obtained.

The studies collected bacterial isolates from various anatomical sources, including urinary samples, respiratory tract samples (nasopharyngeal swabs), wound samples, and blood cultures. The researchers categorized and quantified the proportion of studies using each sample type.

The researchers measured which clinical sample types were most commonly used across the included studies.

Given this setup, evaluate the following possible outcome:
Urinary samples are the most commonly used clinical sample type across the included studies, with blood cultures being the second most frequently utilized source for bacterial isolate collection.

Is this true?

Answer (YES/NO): NO